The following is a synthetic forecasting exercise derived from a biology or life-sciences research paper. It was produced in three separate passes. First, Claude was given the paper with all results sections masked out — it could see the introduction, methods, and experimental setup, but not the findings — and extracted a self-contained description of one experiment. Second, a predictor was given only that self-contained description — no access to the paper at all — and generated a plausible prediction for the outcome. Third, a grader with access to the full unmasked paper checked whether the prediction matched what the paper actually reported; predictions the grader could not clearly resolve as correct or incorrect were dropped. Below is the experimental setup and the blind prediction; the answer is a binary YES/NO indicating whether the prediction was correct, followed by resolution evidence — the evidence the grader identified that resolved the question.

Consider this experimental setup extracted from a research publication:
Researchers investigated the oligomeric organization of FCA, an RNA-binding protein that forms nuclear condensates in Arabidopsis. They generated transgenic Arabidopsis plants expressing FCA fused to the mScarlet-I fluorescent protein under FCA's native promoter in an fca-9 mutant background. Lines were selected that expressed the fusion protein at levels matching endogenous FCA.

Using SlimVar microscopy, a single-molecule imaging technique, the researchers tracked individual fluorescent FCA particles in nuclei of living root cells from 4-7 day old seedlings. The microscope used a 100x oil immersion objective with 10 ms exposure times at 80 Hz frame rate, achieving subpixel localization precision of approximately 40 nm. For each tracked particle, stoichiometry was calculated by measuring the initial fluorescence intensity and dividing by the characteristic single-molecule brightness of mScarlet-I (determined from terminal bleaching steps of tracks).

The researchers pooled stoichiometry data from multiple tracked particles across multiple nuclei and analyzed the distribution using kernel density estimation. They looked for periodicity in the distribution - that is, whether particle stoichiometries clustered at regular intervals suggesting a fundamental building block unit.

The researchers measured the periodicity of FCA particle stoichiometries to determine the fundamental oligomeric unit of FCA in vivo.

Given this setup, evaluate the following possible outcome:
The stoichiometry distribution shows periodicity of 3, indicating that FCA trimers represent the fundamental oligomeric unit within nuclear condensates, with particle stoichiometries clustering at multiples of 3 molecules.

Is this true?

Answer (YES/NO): NO